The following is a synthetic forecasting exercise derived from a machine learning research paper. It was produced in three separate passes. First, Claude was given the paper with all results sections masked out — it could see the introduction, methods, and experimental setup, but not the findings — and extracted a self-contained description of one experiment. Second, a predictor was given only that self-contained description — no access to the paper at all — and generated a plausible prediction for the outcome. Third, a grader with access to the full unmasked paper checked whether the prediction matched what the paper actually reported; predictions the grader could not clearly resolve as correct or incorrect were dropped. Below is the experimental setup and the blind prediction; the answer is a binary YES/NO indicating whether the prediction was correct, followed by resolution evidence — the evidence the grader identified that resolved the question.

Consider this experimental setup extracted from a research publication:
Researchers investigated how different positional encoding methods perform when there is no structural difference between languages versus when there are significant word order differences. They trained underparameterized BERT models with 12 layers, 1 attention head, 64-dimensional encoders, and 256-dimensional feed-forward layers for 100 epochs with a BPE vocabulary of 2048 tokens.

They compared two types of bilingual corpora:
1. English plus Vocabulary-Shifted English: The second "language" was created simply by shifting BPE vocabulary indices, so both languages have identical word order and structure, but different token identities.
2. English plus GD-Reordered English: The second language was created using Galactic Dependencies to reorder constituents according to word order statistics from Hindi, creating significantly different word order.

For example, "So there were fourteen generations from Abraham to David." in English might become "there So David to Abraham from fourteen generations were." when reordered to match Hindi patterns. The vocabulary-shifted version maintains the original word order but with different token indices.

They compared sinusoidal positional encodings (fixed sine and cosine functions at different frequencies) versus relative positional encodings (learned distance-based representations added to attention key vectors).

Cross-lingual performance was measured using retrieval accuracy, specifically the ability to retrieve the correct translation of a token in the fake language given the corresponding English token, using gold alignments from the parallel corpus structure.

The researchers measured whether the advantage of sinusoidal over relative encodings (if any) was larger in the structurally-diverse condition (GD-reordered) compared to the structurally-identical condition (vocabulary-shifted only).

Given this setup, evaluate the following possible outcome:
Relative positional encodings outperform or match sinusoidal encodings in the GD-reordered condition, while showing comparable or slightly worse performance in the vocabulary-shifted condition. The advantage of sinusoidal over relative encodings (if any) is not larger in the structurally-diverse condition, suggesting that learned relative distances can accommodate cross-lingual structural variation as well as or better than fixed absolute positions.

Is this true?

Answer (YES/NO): NO